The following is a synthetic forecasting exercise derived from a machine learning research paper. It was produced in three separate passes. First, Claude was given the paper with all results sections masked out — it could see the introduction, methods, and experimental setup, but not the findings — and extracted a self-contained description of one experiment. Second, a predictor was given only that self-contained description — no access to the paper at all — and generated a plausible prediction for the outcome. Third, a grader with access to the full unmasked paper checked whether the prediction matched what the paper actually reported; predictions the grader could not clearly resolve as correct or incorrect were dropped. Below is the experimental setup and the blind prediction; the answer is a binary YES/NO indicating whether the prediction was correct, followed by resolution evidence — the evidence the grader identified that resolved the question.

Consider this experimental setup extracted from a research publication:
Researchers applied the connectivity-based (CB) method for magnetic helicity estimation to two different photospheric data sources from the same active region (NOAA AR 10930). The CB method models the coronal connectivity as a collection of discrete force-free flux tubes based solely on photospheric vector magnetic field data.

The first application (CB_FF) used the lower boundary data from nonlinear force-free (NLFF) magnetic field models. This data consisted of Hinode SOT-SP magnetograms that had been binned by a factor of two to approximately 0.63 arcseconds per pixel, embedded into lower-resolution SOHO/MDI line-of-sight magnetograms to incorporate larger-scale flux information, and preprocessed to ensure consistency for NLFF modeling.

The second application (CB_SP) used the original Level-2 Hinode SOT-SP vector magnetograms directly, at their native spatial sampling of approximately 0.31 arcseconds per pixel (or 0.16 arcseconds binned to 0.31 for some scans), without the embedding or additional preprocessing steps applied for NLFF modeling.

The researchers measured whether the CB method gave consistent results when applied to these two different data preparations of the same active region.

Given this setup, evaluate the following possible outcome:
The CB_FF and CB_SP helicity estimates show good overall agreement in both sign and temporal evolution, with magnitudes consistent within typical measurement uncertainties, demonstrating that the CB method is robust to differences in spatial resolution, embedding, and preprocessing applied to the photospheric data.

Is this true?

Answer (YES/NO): NO